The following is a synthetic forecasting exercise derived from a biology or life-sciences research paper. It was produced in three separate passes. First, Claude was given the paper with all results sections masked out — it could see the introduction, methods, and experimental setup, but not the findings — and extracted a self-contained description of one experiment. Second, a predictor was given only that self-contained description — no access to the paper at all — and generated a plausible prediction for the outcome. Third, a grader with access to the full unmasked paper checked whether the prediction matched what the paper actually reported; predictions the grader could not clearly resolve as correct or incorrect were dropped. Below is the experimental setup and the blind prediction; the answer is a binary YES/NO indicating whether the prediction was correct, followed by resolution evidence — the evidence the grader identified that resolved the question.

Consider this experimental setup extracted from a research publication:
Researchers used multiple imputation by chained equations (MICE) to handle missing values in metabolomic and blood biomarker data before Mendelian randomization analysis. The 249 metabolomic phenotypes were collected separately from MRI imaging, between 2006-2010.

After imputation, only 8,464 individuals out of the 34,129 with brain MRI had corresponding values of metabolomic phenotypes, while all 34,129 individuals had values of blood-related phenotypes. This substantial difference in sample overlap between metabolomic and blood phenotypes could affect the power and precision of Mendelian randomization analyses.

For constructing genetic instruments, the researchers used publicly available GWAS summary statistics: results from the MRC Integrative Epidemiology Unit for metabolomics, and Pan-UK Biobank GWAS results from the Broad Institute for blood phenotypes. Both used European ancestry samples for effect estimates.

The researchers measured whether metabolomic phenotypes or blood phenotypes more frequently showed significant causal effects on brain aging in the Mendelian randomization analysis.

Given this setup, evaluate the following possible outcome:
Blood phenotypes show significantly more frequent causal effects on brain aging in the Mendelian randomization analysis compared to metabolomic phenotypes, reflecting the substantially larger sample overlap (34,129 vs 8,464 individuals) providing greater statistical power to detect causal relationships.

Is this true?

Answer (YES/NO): NO